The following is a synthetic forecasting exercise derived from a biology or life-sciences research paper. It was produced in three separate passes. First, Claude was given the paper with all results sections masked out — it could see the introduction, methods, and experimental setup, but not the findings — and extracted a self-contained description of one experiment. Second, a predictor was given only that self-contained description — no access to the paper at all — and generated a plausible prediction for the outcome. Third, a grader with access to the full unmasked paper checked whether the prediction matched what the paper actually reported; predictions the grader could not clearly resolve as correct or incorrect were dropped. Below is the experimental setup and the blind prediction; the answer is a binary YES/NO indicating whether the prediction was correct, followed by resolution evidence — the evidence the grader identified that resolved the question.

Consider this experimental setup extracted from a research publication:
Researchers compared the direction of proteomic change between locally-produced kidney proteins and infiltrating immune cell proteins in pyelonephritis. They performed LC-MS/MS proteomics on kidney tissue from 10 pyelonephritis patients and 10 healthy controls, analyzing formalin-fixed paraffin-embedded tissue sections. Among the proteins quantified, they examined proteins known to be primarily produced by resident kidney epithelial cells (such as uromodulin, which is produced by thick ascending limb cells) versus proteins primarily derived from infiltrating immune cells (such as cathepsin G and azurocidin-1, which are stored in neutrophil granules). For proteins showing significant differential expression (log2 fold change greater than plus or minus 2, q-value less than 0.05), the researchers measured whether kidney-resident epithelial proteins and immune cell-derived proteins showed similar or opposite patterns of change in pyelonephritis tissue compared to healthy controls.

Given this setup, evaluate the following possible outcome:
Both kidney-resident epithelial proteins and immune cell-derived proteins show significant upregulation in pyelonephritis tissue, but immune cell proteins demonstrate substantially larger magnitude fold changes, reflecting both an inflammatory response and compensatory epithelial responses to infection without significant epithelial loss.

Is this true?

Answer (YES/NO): NO